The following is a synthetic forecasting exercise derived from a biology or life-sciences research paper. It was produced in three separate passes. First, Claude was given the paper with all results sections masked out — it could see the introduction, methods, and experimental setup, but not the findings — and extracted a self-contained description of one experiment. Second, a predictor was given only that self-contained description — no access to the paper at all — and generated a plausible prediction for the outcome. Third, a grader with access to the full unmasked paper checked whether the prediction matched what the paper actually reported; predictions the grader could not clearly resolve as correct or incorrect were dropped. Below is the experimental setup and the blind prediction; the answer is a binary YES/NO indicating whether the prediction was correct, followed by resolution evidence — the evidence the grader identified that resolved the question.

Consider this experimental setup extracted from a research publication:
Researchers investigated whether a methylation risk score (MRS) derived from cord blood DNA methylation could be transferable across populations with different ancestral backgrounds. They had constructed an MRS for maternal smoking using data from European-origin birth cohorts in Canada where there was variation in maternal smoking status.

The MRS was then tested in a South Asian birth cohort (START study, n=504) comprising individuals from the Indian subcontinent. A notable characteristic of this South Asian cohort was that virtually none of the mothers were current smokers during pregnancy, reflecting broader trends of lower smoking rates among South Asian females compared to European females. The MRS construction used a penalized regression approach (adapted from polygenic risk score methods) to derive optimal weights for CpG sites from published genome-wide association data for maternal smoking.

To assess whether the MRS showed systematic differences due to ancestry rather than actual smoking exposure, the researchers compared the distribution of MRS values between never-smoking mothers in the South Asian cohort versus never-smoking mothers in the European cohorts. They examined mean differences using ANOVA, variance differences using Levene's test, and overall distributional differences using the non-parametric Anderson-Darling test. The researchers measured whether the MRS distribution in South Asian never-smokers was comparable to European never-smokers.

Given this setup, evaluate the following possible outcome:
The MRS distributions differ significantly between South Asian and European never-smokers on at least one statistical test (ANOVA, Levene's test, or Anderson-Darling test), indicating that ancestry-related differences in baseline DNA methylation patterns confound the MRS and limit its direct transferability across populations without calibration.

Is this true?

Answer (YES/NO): NO